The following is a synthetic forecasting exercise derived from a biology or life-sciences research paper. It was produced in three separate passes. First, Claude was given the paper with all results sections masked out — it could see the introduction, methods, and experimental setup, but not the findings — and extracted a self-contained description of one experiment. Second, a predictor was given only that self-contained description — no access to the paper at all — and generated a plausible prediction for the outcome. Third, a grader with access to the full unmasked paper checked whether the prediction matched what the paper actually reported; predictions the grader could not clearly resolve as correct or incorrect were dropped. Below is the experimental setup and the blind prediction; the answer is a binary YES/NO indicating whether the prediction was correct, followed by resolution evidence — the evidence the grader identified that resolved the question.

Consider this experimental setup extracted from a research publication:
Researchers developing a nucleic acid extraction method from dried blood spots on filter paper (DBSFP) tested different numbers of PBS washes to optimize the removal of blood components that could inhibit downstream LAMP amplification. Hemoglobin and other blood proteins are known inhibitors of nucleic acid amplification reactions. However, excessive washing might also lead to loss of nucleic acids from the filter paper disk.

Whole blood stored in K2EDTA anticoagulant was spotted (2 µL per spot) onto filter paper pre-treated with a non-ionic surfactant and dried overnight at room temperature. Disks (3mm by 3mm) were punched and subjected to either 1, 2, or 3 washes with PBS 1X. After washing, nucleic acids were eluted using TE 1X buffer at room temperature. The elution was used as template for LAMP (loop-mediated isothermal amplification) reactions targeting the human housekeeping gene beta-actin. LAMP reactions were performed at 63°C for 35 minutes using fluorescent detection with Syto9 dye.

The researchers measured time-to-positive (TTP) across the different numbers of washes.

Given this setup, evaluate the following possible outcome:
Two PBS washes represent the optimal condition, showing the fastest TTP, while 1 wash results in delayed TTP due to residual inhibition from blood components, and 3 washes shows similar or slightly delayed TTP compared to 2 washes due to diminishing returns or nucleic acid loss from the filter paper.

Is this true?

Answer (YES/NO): NO